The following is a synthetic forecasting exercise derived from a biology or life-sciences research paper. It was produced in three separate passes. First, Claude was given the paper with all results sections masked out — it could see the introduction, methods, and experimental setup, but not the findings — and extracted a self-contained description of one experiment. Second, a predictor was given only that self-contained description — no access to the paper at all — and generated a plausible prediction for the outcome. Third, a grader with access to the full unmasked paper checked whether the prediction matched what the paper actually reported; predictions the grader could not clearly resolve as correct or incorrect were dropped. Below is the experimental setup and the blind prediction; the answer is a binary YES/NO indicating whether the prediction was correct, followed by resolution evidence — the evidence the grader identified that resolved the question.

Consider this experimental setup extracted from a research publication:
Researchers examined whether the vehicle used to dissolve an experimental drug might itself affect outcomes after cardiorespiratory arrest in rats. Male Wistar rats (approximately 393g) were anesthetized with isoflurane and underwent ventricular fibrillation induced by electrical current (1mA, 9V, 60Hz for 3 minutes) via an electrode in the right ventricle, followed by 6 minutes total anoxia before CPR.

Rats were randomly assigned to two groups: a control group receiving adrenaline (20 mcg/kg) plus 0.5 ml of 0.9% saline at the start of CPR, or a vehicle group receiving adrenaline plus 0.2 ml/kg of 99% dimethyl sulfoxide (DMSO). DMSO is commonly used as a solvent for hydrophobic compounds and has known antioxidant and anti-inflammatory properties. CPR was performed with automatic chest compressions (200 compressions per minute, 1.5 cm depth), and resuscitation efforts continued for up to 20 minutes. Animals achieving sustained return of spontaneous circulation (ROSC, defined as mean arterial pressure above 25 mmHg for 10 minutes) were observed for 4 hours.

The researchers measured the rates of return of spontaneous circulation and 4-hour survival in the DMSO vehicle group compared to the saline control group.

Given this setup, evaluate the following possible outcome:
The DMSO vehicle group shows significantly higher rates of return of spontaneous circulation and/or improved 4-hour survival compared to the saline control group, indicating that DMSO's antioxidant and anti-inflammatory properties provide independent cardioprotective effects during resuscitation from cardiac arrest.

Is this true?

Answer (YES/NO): NO